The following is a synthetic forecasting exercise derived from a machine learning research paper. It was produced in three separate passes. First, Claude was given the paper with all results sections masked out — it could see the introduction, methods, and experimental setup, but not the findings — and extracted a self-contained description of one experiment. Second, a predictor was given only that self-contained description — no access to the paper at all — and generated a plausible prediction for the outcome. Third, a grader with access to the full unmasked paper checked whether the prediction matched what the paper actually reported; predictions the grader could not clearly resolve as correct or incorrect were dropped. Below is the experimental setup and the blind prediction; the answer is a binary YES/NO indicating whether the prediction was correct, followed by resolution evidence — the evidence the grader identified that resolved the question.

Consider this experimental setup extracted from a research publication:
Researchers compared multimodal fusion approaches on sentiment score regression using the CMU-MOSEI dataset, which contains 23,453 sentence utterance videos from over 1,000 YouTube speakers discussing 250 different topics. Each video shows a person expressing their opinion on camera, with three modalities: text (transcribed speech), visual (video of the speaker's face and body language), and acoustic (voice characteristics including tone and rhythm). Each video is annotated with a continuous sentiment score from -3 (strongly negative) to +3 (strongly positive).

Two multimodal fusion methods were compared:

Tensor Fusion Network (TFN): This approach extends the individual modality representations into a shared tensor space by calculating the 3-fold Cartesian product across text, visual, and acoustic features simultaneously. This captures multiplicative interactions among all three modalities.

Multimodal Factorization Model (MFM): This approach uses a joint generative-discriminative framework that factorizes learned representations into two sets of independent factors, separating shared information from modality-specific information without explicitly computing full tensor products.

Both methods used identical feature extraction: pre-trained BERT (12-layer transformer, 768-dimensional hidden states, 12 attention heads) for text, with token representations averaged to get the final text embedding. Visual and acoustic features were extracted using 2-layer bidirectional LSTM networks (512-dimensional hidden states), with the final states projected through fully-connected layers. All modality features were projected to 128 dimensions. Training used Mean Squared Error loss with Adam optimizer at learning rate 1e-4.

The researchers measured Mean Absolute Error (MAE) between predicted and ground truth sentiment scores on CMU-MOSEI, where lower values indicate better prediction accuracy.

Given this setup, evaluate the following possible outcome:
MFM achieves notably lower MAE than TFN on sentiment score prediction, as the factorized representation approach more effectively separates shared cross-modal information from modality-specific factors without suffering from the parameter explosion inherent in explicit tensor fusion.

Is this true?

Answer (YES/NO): NO